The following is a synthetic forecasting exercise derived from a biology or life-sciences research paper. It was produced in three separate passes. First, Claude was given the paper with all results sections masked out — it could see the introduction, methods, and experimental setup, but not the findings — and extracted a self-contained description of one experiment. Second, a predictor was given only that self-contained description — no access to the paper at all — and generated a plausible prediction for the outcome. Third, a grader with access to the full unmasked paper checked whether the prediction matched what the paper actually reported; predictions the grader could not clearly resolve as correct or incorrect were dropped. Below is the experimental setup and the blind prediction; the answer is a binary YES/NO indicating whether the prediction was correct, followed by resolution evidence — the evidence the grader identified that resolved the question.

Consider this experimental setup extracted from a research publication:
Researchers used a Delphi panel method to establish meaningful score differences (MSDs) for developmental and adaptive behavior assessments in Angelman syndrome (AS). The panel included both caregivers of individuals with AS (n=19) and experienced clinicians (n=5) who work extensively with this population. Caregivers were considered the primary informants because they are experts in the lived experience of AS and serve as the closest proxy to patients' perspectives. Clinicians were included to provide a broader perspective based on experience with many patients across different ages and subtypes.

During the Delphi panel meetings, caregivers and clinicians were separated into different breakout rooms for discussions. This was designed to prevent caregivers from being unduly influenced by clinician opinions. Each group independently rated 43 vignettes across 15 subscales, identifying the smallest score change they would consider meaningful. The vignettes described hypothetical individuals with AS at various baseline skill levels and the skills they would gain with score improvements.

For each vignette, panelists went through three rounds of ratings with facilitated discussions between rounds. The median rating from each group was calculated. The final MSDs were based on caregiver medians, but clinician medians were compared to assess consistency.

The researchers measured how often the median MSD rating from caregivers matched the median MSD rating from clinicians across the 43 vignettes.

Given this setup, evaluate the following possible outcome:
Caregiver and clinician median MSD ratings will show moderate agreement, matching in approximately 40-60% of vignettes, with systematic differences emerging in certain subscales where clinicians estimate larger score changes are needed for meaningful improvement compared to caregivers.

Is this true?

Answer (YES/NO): NO